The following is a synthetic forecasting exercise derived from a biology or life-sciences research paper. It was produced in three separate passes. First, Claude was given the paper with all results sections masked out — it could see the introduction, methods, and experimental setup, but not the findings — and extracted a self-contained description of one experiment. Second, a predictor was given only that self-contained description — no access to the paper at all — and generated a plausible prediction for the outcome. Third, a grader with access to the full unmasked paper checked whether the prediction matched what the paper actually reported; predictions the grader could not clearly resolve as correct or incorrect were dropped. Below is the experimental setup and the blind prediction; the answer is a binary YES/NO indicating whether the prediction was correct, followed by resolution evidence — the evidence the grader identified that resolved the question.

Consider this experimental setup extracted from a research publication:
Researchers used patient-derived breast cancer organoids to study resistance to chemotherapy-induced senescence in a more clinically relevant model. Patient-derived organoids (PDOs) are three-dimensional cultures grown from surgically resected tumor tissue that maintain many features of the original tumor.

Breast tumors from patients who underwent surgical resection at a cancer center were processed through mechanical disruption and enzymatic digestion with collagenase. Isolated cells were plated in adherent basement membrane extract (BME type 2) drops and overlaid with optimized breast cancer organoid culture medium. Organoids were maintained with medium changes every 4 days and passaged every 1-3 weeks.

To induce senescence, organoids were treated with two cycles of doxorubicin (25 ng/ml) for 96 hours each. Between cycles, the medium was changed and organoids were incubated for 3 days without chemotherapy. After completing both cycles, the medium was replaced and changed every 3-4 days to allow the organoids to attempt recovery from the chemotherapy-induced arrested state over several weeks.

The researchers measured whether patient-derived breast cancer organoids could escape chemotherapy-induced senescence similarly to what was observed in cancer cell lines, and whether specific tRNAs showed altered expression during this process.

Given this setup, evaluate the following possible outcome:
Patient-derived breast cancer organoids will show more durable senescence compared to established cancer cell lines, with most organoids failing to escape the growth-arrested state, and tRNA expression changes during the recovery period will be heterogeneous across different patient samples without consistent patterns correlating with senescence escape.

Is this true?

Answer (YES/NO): NO